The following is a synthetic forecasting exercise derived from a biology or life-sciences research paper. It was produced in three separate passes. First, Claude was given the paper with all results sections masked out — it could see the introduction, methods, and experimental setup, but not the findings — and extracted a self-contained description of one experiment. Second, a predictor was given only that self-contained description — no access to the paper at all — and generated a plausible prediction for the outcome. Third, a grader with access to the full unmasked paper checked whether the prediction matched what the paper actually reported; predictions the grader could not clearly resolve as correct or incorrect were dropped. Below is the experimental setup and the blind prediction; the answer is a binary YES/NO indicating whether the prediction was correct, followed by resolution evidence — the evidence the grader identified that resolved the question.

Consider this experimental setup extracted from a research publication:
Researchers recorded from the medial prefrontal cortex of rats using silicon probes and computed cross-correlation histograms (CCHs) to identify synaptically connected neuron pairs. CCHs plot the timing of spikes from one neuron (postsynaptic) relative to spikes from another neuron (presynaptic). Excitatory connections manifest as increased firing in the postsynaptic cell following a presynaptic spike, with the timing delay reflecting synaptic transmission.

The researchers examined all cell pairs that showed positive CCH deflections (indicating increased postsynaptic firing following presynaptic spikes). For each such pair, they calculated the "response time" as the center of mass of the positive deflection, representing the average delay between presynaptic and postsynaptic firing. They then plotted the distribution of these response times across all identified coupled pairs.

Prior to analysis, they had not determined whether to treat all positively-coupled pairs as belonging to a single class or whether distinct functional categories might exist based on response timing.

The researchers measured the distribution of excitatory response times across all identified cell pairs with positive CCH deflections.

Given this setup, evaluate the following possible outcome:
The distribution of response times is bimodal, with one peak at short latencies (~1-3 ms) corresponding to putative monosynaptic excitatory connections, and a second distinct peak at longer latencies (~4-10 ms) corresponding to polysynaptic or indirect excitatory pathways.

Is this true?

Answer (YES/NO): NO